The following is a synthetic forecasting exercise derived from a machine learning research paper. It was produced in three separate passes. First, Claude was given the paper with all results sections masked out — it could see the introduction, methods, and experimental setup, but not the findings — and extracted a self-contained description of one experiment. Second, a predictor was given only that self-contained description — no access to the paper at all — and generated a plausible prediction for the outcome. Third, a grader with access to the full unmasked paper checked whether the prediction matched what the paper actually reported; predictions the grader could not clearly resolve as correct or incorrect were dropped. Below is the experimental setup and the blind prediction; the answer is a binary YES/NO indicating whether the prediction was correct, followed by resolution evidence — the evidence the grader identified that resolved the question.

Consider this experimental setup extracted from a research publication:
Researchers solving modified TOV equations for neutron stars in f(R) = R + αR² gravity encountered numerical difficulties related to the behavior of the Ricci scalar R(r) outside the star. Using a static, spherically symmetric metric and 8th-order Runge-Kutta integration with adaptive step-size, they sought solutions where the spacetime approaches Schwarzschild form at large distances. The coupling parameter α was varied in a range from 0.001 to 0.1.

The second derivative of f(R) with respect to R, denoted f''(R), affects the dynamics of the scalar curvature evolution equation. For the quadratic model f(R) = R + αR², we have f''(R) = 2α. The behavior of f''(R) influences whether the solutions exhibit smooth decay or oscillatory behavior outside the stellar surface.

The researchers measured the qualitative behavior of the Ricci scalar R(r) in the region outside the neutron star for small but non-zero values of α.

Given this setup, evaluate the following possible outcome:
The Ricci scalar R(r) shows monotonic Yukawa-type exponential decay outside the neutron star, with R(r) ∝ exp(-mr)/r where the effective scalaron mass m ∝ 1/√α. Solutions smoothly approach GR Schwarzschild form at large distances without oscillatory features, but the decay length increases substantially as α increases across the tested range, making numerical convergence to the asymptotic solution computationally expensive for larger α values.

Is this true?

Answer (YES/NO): NO